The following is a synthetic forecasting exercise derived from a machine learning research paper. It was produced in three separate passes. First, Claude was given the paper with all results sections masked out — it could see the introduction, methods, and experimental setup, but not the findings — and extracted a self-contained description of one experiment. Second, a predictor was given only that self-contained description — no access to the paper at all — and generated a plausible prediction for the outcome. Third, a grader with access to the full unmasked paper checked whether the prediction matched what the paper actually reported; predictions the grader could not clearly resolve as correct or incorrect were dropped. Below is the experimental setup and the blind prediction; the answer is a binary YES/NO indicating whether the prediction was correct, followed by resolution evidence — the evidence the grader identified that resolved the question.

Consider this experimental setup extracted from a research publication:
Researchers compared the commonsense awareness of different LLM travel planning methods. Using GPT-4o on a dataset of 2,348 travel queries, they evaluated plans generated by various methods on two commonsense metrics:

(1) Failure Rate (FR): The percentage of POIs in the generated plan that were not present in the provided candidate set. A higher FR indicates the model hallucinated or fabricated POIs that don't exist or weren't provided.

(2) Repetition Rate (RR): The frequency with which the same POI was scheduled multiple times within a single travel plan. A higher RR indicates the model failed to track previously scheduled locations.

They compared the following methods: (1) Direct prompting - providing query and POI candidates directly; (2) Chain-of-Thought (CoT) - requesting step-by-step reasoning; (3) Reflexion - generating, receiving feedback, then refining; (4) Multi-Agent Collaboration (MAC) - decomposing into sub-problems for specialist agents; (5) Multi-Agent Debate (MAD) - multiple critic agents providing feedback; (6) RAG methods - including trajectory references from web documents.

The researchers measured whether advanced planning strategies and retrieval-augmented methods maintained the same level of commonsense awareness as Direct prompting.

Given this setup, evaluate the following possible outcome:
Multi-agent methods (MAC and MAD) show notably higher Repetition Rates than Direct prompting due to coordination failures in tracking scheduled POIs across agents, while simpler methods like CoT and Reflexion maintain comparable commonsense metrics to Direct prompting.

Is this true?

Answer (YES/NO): NO